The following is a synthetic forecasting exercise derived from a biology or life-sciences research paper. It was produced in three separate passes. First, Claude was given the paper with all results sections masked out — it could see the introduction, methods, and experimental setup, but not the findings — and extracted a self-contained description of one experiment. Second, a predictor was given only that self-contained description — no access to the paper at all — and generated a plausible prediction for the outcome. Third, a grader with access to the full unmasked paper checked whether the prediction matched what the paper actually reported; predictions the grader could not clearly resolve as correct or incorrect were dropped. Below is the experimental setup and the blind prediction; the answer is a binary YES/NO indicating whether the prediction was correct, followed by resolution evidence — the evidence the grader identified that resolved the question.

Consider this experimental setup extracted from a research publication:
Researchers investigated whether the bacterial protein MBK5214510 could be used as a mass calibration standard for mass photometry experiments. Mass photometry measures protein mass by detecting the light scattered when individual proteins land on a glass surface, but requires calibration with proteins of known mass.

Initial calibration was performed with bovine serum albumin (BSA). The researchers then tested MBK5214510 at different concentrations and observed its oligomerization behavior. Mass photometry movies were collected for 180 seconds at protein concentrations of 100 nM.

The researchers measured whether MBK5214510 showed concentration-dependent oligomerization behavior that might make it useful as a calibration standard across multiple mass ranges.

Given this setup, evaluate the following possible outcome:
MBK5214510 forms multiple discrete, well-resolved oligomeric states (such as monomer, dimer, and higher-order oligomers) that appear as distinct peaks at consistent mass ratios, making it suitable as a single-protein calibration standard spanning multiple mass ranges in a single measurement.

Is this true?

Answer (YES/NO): YES